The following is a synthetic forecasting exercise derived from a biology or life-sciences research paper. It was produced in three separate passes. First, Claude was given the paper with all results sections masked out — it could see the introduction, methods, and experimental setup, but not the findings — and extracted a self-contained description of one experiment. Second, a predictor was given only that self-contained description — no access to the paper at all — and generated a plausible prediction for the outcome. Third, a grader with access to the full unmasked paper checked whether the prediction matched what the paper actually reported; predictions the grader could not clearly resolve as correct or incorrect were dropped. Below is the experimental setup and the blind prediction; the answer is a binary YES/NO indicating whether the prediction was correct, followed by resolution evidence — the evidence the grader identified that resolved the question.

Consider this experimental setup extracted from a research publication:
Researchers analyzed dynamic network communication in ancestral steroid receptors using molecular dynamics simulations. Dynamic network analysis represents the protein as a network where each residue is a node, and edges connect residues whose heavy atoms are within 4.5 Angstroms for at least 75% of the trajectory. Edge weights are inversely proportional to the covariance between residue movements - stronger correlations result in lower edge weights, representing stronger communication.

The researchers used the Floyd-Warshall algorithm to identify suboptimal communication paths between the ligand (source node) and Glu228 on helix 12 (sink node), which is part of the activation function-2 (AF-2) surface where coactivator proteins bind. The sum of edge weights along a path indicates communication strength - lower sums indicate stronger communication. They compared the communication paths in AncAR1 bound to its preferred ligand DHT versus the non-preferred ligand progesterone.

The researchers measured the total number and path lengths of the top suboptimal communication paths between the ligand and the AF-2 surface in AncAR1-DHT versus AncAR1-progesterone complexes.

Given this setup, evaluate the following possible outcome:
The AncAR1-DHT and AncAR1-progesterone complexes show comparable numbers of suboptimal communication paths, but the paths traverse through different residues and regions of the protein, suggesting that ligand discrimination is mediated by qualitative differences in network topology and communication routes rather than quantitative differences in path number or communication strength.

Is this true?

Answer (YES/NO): NO